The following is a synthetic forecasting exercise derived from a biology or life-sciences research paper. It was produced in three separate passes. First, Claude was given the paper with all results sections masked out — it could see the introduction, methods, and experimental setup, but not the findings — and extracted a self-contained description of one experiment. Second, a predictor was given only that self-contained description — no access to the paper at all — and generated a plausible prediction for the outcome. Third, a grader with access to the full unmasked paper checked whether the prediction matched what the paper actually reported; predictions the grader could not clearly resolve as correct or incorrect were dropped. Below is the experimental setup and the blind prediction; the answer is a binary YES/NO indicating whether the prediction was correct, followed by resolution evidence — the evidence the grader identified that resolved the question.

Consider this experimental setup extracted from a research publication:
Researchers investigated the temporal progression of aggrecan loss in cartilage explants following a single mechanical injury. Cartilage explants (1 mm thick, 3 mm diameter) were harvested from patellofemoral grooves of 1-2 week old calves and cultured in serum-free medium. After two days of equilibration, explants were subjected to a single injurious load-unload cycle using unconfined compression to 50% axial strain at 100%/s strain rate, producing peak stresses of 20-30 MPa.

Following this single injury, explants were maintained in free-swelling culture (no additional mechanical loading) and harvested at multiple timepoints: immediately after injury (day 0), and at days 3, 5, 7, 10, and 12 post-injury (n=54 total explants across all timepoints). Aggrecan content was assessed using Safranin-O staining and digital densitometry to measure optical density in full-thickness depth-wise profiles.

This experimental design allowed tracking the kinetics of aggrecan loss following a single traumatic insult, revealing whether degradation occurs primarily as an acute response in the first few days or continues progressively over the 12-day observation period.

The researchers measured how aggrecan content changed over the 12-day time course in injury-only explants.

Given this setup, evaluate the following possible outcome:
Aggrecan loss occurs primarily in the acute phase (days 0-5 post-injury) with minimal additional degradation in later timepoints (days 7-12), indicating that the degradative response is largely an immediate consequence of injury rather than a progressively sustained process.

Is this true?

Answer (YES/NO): NO